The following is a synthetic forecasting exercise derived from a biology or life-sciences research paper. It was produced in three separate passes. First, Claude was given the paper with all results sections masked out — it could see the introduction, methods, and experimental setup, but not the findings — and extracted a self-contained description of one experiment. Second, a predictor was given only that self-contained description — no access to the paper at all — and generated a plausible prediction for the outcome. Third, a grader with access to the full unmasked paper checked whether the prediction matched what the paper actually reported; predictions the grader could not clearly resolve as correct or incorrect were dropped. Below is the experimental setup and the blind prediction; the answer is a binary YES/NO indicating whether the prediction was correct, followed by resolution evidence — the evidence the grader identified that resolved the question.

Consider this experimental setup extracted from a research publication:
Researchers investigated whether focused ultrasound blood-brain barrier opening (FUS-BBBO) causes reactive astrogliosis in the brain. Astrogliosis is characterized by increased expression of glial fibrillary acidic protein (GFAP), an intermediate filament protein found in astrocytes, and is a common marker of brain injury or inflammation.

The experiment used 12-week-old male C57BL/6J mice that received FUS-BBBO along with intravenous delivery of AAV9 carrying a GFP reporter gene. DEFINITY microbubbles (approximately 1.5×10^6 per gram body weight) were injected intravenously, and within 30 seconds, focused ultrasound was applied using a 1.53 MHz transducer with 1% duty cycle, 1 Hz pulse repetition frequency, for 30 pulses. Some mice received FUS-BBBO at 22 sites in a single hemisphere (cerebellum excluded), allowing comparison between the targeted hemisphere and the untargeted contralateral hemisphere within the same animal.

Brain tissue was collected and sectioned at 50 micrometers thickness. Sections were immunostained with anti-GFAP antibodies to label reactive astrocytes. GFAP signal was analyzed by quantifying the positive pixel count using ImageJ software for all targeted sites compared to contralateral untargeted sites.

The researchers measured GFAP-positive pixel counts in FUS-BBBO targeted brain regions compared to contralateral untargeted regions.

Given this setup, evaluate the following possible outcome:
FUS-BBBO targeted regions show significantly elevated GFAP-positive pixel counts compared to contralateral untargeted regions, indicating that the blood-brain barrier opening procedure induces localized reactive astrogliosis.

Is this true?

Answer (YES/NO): NO